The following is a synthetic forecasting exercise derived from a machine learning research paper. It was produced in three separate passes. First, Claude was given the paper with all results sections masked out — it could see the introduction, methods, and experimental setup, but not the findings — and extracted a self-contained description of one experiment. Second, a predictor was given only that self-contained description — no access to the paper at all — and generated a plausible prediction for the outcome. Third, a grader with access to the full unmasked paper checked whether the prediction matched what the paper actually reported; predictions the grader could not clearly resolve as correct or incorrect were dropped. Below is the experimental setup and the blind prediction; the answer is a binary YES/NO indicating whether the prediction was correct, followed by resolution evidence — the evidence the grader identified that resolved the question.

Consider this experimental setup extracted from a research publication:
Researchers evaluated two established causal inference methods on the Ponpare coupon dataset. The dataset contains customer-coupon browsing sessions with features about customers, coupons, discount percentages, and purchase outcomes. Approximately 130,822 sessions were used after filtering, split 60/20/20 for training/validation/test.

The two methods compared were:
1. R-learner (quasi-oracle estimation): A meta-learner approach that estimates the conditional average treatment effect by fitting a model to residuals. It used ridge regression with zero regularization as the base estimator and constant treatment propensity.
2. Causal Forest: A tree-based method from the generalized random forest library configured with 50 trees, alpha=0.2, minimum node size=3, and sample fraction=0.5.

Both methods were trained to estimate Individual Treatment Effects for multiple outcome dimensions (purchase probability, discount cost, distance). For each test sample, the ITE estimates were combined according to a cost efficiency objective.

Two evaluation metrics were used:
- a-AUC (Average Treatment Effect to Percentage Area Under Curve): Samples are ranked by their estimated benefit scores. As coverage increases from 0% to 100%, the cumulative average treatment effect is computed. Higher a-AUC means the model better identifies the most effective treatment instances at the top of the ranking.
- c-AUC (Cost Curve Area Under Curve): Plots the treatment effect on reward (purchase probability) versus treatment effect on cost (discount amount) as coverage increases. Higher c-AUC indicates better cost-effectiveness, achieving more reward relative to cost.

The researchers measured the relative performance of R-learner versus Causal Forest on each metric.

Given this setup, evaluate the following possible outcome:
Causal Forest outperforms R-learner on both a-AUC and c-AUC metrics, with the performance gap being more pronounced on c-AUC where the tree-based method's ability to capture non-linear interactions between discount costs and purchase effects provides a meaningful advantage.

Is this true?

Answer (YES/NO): NO